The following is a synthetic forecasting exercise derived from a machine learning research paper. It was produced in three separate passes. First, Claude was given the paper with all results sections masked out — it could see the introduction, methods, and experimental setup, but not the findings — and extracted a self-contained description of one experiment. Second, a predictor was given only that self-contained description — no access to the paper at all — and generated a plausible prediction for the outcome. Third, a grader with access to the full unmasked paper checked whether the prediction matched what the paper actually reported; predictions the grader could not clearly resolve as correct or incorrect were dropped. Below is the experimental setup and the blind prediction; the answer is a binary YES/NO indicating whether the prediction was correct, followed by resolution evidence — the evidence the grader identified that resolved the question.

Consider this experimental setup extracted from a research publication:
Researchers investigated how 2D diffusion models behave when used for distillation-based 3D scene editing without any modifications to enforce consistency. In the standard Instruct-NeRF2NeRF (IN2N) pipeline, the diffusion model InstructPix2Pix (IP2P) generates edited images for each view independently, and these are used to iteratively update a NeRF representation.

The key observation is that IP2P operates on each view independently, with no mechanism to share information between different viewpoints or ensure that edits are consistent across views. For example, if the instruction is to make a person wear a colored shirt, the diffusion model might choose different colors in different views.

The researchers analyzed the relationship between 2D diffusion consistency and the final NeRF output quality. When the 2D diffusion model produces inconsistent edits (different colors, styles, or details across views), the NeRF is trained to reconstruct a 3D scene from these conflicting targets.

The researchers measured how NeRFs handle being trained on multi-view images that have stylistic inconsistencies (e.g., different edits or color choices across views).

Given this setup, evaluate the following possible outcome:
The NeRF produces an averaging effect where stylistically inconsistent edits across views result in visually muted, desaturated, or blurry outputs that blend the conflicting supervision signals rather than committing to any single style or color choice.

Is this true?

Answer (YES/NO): YES